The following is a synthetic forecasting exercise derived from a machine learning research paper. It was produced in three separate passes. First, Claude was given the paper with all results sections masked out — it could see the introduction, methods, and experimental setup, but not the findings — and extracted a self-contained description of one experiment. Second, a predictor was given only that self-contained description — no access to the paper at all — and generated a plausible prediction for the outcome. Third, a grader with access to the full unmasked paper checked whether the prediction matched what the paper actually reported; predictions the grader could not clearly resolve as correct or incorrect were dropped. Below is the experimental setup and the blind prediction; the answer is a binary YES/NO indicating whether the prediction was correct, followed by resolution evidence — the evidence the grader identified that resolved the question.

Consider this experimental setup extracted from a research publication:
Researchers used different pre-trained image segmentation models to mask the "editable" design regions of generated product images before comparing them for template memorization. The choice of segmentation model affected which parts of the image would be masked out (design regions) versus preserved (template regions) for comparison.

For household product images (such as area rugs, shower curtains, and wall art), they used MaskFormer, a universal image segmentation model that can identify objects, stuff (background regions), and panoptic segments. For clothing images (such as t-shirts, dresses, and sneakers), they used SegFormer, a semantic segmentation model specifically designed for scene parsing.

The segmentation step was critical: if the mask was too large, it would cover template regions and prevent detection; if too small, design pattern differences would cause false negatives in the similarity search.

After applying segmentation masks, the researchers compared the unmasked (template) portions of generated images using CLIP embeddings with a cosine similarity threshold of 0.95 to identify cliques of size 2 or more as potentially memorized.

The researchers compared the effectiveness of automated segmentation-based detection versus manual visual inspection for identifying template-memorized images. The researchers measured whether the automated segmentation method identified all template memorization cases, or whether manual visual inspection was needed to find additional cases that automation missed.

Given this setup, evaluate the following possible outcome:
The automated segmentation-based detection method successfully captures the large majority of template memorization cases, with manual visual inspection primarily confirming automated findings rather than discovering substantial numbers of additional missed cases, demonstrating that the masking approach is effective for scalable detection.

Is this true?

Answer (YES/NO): NO